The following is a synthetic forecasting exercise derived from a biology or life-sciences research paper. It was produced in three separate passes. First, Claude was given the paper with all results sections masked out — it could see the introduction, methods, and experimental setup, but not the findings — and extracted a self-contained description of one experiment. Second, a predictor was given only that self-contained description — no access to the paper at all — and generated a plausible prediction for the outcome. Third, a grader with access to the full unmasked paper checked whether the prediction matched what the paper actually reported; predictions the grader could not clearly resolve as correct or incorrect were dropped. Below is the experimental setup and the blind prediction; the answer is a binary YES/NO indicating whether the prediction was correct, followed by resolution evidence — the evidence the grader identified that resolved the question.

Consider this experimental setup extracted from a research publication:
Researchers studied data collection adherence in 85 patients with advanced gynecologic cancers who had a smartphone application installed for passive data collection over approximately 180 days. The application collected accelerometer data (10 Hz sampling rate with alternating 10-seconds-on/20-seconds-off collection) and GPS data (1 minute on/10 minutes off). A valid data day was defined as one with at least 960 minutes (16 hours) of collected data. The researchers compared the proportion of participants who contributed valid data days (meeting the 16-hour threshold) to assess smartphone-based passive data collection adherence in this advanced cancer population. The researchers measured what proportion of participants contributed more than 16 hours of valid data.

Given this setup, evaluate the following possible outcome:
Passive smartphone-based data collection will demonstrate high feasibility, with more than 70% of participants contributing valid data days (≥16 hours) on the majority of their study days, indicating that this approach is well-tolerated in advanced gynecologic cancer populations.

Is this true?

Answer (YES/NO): YES